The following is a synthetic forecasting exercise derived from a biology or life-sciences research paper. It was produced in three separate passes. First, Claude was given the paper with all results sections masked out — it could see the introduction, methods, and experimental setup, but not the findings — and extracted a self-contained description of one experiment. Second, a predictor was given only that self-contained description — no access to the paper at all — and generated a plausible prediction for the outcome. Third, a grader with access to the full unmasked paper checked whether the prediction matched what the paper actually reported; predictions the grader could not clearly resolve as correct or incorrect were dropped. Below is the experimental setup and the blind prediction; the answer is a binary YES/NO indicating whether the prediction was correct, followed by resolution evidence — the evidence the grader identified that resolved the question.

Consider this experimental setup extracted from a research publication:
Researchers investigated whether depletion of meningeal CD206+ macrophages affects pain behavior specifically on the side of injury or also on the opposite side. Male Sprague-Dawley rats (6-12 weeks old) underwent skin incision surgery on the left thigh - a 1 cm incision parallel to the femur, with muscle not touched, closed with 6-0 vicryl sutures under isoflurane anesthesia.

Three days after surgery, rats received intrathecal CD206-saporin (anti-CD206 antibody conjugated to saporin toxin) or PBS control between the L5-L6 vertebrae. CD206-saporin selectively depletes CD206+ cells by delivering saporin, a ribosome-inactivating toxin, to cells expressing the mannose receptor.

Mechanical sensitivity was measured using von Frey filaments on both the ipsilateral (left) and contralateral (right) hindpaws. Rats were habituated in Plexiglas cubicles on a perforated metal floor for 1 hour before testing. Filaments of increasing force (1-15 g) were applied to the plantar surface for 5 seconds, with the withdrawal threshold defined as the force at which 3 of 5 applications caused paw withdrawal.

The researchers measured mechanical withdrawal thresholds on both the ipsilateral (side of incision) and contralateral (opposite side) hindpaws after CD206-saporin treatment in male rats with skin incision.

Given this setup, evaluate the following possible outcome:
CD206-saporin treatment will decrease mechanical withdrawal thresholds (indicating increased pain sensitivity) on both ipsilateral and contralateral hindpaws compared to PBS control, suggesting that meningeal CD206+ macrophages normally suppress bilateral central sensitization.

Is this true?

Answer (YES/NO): NO